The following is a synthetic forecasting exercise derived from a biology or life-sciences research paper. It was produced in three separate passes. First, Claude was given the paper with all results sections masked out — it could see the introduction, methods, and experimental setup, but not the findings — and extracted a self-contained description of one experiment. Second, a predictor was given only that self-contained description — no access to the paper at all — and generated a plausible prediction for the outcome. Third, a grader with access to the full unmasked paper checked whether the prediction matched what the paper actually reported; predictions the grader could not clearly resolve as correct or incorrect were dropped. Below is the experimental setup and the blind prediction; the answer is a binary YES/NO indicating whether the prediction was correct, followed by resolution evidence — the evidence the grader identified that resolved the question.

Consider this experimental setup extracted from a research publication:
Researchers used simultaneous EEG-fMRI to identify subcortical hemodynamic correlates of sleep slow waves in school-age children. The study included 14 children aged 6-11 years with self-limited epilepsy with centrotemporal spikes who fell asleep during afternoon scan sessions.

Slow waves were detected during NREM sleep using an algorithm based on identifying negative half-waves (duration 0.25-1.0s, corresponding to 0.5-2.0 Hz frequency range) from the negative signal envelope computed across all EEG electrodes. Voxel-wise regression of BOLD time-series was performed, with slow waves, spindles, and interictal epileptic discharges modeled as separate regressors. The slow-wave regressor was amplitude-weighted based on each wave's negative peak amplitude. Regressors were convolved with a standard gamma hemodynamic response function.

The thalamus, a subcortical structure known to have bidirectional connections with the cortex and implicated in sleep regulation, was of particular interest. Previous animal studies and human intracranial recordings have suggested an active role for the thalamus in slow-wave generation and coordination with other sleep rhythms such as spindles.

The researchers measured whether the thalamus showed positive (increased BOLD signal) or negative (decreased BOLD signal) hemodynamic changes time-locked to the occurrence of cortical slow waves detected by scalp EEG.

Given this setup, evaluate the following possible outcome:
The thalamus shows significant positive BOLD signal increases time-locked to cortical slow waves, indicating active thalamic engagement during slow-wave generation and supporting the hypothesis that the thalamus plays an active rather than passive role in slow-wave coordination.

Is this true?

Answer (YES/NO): NO